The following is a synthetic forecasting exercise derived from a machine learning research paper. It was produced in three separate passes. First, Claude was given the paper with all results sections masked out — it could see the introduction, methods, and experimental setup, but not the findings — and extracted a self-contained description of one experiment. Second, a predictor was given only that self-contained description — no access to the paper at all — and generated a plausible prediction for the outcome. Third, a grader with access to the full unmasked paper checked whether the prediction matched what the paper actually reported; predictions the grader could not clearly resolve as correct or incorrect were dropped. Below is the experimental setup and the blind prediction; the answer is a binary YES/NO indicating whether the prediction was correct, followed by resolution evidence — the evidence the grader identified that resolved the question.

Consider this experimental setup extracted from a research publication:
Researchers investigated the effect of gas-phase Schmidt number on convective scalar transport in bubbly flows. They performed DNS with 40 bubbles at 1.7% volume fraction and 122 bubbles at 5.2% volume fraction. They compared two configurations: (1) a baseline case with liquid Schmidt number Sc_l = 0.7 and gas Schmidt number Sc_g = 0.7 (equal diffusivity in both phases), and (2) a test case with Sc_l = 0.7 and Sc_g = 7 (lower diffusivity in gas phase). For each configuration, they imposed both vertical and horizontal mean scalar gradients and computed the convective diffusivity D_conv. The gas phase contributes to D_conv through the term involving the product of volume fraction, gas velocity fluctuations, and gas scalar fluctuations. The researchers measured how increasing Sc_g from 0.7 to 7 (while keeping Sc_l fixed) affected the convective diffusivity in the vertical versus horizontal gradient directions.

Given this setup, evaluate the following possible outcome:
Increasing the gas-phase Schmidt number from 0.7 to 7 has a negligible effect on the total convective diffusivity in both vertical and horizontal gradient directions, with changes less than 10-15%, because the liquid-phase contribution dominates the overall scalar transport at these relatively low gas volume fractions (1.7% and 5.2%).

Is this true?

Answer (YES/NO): NO